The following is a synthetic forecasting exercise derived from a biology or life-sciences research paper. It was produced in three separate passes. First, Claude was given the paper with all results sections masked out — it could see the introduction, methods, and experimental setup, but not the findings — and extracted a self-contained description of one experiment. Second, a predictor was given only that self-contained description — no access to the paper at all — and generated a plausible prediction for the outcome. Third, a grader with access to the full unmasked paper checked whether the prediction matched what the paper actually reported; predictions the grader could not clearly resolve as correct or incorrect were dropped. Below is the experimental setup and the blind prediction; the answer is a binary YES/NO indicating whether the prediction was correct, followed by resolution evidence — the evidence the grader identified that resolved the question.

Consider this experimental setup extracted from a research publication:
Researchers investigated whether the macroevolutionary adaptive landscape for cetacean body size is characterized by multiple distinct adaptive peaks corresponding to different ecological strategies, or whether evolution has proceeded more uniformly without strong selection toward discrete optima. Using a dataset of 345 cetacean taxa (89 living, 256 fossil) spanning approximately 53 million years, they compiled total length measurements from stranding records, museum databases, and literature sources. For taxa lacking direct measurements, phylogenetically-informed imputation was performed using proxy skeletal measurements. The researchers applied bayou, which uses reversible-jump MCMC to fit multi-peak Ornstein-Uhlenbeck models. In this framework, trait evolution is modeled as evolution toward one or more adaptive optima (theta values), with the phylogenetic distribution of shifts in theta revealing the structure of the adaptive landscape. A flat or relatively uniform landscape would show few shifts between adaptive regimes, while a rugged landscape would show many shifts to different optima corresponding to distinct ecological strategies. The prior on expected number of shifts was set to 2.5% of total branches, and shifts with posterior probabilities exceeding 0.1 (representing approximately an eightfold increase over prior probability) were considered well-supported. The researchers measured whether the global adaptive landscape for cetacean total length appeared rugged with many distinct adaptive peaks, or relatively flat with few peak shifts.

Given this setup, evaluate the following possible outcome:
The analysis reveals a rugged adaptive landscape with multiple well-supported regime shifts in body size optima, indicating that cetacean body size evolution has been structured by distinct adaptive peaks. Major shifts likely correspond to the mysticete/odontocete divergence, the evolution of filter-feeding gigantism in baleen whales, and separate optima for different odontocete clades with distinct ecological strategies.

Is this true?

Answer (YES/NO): NO